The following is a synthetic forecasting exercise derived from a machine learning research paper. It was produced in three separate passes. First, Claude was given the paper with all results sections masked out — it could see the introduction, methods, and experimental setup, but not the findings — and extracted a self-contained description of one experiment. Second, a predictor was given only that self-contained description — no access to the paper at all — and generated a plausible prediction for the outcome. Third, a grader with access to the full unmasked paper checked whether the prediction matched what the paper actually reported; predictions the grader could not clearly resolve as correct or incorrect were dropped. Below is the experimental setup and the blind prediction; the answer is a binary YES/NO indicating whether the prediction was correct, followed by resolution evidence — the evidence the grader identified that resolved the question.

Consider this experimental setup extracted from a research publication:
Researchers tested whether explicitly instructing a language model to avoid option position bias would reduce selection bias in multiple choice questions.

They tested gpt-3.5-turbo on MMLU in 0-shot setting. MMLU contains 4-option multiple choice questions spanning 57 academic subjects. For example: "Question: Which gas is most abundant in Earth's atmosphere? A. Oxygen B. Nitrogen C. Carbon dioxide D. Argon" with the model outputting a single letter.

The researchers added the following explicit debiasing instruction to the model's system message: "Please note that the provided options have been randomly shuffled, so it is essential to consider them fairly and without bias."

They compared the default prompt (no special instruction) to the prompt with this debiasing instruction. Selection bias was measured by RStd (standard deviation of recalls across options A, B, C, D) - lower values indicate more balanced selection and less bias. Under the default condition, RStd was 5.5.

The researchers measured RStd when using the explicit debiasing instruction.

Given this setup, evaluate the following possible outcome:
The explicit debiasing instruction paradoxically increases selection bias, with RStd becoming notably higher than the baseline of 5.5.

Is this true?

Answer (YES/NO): NO